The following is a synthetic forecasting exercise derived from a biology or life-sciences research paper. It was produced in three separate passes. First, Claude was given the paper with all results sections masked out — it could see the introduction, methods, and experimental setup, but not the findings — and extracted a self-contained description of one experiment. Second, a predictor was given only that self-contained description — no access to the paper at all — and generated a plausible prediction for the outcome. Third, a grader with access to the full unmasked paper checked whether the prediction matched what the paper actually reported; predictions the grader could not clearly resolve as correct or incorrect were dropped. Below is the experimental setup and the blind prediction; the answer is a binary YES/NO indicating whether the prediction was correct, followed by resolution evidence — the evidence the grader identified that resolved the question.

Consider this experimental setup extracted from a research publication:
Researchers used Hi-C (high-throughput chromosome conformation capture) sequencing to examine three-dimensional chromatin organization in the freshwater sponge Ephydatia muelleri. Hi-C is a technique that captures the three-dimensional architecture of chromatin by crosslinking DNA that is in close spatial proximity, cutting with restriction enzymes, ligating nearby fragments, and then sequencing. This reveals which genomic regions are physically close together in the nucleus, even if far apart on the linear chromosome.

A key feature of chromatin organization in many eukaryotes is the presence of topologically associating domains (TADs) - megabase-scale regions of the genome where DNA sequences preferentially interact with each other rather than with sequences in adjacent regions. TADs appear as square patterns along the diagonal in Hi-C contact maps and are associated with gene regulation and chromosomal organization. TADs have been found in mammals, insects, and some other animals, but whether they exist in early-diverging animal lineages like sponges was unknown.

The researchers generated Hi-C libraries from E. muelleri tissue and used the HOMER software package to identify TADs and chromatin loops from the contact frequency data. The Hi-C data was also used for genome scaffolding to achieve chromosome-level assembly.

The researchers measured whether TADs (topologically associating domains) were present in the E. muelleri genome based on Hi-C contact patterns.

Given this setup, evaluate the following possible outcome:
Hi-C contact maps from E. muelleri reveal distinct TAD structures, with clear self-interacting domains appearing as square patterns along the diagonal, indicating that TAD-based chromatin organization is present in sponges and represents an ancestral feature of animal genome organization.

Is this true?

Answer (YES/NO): YES